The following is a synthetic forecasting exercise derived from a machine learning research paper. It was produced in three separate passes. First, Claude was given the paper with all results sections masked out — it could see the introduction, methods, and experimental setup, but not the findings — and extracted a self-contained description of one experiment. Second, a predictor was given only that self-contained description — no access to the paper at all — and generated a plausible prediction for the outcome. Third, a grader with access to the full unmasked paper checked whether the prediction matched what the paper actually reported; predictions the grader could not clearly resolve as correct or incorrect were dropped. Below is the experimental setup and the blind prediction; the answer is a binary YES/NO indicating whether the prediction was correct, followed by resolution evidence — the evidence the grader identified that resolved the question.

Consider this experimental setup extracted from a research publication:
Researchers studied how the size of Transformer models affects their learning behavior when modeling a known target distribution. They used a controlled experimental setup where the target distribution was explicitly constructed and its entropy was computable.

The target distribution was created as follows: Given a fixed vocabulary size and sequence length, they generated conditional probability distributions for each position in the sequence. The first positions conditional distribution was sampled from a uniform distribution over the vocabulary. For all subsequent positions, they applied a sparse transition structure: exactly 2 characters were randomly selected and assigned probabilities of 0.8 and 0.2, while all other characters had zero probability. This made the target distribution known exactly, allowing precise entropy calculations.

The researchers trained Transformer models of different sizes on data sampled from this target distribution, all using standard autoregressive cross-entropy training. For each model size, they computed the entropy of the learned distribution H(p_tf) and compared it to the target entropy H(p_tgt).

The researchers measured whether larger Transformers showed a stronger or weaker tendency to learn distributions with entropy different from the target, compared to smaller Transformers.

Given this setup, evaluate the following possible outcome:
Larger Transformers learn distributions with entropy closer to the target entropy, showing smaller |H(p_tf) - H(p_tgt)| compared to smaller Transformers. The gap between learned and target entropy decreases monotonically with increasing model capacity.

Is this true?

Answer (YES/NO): NO